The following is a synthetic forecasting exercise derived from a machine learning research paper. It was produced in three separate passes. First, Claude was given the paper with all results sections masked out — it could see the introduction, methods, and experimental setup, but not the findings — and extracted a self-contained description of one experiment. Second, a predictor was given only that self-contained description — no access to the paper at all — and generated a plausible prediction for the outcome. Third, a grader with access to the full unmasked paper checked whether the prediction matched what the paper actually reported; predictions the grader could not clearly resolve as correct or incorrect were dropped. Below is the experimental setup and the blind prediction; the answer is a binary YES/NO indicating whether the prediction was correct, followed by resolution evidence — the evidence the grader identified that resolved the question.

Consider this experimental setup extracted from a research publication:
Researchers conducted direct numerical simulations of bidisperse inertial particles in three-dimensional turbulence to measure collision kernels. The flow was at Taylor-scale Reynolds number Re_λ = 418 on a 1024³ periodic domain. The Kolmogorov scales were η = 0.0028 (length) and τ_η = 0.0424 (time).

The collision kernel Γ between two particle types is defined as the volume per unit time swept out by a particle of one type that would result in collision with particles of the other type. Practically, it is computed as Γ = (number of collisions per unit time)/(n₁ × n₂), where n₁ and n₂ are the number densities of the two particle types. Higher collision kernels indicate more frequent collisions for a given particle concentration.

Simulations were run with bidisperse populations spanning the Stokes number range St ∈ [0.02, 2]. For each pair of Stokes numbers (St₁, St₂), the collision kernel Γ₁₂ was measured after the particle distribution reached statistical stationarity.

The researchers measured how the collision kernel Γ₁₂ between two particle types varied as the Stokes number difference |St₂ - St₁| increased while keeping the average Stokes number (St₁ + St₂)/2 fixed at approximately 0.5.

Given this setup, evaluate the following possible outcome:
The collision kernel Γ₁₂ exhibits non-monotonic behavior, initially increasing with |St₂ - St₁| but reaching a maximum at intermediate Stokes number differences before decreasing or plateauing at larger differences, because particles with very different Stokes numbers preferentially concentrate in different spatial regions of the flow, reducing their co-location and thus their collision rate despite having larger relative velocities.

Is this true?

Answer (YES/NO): NO